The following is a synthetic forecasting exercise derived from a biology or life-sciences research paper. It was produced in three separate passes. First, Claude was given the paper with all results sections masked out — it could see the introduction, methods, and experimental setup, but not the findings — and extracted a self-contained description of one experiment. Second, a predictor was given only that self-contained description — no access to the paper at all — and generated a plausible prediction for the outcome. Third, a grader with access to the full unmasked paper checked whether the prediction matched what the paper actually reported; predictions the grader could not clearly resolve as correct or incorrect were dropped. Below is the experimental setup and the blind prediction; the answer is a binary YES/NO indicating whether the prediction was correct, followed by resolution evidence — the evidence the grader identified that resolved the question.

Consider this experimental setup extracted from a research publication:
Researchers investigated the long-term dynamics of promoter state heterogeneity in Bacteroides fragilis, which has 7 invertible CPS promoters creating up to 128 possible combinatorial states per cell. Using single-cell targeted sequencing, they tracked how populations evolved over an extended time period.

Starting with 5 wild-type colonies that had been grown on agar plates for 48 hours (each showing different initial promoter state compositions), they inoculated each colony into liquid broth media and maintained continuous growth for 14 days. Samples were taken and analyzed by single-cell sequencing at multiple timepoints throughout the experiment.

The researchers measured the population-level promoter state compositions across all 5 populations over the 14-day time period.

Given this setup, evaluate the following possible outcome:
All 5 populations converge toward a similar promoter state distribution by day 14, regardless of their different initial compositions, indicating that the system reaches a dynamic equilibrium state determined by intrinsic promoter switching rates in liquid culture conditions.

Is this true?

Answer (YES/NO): NO